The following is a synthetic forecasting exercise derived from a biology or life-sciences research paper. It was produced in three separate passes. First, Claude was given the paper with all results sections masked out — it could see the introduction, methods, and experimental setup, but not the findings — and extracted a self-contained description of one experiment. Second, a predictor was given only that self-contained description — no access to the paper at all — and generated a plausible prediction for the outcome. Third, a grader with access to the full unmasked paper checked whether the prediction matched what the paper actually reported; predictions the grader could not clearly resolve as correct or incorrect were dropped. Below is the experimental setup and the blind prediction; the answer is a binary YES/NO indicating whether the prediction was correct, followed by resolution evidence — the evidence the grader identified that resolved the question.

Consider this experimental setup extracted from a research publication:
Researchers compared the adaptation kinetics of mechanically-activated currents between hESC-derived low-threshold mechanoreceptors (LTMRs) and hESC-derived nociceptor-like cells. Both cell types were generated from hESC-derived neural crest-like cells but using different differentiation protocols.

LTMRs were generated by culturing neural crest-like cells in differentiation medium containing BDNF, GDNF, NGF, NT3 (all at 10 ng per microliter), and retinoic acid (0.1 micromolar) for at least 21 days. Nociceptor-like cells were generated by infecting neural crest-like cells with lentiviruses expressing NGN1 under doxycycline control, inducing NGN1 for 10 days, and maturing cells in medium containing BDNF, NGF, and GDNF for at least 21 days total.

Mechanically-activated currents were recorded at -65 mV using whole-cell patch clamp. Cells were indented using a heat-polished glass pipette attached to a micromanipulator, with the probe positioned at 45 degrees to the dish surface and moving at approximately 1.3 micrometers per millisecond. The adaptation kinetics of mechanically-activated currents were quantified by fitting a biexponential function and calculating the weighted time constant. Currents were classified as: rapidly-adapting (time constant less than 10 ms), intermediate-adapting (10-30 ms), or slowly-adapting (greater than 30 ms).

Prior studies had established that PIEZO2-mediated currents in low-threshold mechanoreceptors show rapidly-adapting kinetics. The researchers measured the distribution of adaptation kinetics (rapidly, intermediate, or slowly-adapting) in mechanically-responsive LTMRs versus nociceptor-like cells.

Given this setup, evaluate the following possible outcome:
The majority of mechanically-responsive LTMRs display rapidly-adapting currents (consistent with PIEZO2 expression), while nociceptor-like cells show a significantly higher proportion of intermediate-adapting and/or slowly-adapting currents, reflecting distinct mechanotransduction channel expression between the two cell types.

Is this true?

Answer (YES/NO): YES